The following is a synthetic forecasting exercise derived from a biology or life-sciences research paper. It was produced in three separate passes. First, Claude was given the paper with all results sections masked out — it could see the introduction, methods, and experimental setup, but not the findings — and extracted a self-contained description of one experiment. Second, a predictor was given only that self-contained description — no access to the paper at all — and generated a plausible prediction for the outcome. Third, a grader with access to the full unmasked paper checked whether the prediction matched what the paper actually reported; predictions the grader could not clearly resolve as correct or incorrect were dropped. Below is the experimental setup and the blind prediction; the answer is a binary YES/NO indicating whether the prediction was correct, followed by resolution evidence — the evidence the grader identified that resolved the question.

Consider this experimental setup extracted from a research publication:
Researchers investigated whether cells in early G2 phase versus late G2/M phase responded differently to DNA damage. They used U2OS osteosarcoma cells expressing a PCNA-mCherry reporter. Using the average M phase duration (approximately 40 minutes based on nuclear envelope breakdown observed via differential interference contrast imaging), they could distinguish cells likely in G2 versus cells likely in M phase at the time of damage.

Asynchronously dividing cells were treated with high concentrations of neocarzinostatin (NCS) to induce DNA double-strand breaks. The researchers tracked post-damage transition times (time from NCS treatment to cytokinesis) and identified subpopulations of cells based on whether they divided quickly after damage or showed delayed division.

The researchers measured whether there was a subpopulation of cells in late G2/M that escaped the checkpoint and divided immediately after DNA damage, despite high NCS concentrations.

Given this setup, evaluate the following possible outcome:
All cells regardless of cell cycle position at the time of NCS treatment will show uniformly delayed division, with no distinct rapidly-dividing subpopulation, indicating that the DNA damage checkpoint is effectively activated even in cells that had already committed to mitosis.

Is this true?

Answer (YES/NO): NO